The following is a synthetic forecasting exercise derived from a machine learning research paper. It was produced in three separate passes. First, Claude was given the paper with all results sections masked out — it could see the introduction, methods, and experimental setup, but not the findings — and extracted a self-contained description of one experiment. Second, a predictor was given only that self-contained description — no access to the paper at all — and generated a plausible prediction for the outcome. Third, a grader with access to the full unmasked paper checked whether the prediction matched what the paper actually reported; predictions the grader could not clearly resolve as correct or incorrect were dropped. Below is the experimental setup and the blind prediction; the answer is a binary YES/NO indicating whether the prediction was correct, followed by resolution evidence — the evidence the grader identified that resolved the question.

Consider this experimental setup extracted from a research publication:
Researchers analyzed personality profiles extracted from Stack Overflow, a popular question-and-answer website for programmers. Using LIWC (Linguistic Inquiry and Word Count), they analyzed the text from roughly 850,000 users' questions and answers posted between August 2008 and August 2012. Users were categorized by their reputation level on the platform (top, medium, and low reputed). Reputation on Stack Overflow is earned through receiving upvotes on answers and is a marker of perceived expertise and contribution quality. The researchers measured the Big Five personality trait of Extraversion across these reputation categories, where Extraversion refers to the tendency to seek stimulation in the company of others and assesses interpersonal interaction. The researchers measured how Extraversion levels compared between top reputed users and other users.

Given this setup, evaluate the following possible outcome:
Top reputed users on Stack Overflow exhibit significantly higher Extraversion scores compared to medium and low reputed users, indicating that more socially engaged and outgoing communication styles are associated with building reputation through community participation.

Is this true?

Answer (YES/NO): YES